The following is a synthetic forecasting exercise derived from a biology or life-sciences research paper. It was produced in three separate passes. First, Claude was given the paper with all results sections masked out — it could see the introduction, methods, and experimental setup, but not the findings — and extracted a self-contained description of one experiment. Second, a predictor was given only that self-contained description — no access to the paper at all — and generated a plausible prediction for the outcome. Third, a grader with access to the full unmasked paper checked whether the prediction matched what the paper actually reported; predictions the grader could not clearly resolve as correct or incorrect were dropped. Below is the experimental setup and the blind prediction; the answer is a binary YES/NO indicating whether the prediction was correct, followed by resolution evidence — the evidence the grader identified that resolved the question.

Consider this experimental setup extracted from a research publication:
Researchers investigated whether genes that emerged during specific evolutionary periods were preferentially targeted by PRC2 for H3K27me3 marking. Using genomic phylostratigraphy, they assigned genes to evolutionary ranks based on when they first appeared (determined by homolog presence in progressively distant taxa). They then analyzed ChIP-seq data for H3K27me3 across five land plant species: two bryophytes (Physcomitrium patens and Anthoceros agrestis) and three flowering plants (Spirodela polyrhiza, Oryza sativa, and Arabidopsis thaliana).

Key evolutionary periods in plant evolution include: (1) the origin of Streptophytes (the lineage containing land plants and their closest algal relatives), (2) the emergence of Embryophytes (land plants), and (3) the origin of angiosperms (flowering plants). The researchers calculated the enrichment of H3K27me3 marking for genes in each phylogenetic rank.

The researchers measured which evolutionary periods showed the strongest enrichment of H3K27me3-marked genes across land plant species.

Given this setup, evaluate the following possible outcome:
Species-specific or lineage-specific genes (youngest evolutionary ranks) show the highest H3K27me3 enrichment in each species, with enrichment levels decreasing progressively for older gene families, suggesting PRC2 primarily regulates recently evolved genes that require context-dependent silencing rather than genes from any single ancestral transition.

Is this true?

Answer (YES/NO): NO